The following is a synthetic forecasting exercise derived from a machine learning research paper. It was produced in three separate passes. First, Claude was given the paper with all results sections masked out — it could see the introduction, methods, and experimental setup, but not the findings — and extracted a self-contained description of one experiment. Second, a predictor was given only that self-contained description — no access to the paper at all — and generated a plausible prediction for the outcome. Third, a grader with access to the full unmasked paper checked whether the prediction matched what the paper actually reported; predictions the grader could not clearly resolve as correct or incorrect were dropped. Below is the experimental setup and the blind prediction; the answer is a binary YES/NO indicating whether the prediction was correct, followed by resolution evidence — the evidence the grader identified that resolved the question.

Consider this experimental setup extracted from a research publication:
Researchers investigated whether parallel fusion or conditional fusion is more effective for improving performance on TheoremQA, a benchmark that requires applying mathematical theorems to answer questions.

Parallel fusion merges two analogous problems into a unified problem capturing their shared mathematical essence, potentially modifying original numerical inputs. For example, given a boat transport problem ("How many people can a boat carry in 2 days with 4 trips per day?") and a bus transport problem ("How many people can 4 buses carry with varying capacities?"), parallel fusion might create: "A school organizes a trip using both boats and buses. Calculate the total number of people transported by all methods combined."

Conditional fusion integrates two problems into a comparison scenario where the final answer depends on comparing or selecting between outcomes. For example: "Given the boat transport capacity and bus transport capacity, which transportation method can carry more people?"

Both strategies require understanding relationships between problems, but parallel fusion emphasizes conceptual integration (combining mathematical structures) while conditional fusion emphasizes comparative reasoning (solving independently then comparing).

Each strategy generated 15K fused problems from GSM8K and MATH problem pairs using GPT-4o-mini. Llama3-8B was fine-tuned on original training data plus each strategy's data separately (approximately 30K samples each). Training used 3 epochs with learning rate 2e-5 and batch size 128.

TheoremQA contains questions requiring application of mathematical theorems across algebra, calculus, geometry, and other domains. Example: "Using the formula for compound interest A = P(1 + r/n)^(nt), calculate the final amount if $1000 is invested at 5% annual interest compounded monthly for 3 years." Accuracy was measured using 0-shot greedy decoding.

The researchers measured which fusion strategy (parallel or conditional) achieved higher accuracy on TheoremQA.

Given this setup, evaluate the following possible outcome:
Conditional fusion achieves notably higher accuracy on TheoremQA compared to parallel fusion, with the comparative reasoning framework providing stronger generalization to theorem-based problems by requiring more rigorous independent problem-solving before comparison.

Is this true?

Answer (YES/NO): NO